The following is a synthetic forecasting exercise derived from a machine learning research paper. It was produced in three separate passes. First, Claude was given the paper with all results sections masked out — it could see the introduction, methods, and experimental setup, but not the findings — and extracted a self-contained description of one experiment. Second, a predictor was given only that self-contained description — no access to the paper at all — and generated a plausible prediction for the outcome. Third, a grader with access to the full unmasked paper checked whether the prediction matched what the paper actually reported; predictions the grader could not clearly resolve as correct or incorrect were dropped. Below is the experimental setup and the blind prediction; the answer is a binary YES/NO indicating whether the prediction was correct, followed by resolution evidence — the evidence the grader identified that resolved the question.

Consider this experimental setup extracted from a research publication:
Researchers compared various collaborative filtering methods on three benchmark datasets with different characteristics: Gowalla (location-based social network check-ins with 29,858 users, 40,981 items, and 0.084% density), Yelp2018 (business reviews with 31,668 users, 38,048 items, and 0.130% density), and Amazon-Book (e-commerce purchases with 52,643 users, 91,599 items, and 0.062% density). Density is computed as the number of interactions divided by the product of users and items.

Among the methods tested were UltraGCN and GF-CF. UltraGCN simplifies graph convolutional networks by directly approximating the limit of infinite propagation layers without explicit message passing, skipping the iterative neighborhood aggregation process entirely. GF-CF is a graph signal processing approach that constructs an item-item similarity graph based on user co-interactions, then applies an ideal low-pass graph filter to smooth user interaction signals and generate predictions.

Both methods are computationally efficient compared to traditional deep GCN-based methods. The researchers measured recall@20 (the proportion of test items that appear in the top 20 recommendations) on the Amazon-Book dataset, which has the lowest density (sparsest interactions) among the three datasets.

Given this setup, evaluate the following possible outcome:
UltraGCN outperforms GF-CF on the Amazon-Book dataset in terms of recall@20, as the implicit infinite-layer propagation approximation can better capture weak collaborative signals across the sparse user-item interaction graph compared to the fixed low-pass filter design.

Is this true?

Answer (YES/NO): NO